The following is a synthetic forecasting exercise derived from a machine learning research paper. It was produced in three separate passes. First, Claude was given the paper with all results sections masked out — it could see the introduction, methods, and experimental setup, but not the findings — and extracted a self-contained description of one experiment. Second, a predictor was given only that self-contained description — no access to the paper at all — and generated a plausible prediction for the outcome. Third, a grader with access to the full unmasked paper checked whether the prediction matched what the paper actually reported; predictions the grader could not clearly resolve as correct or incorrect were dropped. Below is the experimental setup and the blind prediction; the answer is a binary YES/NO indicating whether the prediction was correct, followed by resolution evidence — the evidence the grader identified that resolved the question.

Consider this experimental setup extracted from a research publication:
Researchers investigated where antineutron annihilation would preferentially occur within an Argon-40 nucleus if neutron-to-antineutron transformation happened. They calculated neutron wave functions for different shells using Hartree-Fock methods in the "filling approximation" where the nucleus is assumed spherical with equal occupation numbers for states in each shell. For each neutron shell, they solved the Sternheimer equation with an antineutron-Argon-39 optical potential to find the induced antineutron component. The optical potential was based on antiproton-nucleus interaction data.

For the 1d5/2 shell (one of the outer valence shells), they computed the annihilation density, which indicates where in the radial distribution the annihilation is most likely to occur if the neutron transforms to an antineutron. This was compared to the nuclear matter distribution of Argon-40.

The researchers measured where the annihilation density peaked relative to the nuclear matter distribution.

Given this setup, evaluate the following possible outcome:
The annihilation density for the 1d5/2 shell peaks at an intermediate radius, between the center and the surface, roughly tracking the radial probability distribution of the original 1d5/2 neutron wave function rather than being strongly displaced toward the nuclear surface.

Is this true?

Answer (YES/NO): NO